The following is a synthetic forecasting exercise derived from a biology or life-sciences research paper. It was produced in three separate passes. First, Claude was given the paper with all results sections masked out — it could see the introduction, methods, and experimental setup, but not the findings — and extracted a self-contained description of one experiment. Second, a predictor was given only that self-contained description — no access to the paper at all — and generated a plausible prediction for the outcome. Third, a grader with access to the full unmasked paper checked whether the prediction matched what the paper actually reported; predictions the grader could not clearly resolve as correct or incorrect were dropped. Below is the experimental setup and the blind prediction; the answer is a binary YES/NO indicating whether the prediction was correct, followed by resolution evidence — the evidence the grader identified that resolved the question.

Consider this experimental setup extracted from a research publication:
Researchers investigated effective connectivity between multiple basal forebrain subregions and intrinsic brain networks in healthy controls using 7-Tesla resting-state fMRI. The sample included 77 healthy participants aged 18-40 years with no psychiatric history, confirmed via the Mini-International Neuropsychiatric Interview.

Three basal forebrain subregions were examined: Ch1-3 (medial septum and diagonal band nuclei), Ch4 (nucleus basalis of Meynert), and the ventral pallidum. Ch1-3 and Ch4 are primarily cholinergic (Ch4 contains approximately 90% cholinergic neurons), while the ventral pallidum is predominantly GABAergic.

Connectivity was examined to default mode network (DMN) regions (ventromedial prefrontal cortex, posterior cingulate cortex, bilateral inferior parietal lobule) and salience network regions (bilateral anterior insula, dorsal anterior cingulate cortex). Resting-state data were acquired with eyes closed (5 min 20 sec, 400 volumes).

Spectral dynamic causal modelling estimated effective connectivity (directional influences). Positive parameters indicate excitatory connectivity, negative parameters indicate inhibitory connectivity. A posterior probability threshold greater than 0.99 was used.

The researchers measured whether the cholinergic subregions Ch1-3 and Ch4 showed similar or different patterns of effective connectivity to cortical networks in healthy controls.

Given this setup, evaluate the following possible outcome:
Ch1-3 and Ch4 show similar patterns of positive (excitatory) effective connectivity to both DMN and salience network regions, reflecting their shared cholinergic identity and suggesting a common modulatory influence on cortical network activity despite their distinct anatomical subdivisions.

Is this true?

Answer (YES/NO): NO